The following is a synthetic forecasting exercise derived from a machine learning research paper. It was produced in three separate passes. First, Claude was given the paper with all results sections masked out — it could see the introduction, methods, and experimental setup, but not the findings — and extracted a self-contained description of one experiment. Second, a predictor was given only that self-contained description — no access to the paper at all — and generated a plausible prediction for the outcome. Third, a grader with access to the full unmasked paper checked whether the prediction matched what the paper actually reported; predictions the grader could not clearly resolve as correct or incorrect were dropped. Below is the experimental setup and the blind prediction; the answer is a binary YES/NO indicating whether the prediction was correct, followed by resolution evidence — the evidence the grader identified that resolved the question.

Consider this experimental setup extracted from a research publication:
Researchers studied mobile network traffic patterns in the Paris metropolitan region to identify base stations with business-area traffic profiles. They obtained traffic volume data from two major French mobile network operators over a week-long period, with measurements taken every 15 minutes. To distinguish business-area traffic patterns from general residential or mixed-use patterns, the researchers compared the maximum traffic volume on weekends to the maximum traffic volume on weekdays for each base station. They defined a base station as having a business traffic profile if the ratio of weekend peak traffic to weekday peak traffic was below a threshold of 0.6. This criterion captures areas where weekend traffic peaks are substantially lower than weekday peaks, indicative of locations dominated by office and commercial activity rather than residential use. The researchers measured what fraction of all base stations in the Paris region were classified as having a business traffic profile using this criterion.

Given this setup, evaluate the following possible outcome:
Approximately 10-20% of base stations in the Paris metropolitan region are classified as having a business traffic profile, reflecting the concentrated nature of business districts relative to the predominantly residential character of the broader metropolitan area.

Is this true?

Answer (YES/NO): NO